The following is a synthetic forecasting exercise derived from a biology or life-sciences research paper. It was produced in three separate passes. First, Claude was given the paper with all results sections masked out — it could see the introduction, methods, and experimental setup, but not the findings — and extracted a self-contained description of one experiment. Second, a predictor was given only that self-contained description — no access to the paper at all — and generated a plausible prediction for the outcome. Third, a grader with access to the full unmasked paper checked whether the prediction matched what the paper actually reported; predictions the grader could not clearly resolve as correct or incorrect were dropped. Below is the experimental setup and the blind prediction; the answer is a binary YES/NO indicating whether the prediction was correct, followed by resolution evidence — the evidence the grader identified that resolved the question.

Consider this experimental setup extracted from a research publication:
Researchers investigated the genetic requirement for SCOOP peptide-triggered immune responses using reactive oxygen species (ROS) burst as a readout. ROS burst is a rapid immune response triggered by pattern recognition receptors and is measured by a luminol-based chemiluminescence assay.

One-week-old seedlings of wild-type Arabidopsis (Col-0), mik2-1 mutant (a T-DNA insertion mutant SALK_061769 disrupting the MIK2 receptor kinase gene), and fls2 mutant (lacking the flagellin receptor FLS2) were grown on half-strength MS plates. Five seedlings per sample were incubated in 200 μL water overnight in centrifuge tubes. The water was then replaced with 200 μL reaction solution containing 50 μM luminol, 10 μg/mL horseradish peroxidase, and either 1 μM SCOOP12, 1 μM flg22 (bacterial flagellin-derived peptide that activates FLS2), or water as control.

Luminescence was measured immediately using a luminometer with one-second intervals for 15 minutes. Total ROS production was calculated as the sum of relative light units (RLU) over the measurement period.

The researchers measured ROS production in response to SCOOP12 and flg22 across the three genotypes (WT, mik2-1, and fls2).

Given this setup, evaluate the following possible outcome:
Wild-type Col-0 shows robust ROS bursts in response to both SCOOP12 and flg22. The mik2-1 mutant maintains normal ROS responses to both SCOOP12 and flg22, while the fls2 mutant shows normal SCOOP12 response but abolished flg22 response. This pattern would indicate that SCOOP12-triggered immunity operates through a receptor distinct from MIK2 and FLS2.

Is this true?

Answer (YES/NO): NO